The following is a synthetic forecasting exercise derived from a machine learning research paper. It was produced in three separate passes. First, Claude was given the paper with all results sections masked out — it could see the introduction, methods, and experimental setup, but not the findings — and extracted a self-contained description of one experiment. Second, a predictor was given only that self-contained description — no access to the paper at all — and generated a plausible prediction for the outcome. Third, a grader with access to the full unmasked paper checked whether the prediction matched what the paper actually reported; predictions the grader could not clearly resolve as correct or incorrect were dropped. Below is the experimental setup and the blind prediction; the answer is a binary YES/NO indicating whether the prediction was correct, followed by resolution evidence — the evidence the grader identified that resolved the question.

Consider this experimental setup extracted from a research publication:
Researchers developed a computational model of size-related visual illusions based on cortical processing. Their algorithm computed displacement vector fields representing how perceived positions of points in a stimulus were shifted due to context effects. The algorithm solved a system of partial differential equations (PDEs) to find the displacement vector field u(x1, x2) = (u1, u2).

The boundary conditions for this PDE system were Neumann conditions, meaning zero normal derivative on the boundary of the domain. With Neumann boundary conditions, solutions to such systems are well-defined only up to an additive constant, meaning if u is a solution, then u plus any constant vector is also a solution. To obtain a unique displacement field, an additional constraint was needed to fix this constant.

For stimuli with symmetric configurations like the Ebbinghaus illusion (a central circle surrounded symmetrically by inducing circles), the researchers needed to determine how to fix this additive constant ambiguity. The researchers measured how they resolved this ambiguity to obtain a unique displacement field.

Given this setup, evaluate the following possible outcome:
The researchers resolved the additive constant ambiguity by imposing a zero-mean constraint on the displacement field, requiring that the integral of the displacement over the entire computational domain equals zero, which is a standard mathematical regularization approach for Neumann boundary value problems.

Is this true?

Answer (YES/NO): NO